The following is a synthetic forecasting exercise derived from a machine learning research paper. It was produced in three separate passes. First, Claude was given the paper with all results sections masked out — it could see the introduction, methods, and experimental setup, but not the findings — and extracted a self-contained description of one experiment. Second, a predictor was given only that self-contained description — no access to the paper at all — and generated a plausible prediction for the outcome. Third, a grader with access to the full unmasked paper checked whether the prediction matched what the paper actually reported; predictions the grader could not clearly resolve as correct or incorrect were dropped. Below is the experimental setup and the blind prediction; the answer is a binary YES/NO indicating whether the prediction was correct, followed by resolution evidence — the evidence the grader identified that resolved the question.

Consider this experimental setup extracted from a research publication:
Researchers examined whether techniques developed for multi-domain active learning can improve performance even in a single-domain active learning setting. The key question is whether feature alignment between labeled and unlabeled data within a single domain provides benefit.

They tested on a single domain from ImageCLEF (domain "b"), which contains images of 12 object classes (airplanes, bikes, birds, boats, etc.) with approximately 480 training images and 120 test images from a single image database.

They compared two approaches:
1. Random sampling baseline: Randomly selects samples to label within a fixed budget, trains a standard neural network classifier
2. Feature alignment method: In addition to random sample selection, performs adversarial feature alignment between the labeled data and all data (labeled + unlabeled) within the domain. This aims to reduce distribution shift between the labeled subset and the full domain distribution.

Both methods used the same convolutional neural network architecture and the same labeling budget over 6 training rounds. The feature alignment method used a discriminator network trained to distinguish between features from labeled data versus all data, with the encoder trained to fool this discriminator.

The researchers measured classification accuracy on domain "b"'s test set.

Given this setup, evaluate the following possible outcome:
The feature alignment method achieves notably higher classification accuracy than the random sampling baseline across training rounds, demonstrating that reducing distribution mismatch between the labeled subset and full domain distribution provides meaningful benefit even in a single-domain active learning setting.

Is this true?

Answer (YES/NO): YES